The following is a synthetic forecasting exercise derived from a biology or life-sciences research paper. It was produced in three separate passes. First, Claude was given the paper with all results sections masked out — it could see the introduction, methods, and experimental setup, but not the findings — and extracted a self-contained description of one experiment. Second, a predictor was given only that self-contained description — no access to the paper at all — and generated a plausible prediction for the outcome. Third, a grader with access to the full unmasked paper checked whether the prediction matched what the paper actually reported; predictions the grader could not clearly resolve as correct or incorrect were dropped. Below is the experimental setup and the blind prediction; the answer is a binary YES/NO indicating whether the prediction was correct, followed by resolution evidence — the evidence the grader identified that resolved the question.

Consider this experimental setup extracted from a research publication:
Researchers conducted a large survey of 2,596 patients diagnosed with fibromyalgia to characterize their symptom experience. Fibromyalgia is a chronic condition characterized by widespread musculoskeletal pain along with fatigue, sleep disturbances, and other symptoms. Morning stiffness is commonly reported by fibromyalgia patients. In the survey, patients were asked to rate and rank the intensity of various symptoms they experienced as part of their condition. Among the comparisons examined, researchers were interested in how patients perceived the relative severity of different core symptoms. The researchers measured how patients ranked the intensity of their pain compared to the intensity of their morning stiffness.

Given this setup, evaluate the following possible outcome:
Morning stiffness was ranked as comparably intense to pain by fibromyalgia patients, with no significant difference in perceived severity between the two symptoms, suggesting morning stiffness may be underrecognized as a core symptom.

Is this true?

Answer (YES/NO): NO